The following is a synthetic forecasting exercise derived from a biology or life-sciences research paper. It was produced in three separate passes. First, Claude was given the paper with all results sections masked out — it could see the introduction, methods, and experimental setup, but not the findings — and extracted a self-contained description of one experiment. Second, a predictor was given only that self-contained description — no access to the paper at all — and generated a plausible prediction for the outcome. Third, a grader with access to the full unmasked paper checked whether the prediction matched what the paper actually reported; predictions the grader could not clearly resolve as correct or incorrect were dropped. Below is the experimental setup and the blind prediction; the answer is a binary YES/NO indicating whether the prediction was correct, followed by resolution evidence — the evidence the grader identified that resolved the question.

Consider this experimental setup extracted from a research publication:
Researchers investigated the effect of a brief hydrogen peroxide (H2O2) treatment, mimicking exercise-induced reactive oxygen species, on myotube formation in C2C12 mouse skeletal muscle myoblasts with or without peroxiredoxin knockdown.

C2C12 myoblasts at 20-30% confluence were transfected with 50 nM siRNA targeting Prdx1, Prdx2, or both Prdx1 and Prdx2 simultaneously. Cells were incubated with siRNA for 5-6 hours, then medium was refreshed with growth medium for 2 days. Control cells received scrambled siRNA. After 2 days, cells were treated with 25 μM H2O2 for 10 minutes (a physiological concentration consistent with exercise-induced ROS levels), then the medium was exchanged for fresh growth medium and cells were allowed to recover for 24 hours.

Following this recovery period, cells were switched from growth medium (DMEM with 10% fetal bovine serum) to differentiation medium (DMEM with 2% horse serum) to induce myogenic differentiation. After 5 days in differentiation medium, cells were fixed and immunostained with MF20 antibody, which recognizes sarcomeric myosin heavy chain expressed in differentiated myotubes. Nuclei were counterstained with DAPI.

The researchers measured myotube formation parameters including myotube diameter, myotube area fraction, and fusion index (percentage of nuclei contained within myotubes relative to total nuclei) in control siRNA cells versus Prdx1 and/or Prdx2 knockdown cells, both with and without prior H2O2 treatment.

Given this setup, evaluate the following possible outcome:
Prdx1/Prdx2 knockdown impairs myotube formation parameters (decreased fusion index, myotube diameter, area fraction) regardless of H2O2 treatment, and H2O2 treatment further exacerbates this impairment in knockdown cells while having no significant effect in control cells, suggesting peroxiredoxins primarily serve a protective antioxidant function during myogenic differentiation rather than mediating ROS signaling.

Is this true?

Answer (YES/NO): NO